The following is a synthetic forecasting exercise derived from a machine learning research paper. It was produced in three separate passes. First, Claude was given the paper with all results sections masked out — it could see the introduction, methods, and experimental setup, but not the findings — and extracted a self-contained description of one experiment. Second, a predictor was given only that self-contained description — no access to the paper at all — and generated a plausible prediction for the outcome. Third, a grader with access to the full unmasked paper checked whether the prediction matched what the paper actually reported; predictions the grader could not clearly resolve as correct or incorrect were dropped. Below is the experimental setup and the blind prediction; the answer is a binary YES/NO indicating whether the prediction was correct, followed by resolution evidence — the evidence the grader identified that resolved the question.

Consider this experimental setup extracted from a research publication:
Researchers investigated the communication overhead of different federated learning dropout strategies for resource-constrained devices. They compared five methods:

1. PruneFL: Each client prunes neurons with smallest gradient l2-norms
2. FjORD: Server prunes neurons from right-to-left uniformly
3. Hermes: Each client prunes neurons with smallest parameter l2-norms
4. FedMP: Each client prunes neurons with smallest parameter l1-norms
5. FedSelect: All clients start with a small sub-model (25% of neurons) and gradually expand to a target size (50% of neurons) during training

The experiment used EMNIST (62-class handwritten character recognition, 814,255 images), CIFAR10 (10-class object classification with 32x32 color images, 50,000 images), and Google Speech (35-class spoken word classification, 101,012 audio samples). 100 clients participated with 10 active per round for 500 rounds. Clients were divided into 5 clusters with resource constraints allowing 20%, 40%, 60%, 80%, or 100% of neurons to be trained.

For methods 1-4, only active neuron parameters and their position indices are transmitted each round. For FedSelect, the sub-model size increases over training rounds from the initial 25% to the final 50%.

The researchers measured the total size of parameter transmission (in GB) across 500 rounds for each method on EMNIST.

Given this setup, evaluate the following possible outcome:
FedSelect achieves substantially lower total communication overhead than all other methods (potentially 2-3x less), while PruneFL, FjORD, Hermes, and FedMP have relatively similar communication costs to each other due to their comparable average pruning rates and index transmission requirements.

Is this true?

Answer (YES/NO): NO